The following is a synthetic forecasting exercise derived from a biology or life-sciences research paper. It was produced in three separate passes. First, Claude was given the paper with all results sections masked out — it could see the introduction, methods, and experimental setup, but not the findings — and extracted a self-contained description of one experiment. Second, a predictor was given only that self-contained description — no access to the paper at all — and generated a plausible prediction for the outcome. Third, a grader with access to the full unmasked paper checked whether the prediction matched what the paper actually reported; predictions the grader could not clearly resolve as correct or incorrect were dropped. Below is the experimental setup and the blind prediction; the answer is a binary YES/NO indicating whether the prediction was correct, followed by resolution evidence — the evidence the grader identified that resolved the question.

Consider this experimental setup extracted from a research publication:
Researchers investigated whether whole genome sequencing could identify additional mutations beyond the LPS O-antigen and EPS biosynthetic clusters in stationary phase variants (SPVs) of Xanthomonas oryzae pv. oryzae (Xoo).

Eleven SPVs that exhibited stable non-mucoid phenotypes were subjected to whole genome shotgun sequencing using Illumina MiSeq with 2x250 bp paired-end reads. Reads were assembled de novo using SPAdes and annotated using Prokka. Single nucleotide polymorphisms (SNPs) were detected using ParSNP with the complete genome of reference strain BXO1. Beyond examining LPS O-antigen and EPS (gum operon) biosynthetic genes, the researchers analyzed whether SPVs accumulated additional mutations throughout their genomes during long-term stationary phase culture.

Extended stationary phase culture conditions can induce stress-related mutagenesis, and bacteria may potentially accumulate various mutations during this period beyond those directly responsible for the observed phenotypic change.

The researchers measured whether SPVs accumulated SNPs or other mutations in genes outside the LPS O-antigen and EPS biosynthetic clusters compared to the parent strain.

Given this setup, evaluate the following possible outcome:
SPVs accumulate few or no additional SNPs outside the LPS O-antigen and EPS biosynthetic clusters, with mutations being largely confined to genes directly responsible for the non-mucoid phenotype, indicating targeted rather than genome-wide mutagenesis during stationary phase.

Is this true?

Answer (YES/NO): YES